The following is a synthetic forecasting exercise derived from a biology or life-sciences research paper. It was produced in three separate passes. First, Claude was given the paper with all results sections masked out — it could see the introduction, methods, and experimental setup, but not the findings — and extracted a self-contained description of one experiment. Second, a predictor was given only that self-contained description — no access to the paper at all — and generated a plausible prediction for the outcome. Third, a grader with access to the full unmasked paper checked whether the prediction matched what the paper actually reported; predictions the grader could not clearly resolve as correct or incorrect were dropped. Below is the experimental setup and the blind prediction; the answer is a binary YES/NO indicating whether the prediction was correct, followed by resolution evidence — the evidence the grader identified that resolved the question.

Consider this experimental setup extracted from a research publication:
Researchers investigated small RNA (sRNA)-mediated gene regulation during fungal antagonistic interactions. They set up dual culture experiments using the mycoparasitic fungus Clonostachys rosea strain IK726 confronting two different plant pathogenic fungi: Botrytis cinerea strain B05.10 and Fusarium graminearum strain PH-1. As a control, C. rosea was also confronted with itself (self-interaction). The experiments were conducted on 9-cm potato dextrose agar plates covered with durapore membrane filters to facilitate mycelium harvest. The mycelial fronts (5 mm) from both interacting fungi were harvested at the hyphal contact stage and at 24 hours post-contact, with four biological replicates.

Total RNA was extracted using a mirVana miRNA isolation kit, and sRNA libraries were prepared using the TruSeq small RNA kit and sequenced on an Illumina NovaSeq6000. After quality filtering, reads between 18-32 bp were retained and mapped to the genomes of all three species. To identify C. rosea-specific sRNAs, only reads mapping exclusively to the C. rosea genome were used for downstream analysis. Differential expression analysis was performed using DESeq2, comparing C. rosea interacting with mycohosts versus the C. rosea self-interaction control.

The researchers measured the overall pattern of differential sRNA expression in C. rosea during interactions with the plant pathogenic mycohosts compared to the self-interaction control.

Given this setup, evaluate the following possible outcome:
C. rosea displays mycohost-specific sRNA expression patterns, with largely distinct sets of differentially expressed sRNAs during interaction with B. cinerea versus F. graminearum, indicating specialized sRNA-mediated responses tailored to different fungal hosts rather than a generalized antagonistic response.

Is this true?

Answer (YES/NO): NO